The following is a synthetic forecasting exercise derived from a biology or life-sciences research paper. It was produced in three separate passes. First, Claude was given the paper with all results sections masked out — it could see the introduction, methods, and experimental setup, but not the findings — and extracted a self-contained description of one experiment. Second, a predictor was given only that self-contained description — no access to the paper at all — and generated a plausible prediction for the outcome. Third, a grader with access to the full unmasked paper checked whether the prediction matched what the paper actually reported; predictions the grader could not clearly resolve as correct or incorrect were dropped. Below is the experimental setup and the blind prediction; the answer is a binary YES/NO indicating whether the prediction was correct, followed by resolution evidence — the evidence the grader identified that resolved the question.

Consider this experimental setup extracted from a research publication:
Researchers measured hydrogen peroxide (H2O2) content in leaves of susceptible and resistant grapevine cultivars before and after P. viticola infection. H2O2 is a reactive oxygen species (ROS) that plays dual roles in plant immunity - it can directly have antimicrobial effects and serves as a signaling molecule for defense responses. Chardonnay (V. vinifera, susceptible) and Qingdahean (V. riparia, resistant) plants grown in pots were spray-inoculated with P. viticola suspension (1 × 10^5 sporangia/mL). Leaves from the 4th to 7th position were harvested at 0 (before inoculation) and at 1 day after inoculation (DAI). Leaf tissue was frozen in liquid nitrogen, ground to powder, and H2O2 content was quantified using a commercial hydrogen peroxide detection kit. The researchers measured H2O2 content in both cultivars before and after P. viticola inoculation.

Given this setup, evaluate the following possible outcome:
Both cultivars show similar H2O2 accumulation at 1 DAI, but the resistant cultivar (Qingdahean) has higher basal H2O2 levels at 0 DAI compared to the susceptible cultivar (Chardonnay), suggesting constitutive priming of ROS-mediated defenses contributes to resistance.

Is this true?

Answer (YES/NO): NO